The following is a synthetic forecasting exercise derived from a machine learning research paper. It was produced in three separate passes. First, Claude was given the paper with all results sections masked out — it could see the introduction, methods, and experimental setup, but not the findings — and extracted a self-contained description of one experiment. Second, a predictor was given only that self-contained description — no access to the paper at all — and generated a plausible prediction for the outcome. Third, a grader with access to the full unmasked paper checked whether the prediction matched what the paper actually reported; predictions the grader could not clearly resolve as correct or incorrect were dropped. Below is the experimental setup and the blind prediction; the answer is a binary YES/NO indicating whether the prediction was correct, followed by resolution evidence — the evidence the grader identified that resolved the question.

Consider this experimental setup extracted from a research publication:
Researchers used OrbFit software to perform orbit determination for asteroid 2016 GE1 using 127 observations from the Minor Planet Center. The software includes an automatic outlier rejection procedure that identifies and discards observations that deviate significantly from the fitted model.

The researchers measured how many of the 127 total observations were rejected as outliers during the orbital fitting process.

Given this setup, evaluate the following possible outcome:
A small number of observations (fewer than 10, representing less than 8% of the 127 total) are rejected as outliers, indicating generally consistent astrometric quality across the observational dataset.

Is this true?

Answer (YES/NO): YES